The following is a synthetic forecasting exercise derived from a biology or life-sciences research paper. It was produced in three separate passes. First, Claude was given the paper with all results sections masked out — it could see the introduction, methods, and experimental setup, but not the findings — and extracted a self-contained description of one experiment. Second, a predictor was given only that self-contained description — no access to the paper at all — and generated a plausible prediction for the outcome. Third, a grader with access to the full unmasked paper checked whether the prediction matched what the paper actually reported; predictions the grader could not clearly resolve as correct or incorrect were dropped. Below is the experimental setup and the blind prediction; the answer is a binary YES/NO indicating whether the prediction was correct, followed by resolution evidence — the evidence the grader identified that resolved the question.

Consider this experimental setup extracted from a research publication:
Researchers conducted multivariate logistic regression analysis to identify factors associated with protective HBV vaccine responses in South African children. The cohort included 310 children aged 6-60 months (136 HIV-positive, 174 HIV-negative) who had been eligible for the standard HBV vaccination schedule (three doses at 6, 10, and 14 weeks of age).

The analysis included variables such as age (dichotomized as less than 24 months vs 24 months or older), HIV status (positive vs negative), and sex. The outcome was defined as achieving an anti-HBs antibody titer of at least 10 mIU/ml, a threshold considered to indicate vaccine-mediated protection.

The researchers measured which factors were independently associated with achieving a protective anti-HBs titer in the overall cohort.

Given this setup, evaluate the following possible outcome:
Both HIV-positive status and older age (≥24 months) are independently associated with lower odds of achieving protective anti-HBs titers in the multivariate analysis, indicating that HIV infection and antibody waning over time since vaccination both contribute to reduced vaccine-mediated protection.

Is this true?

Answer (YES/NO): NO